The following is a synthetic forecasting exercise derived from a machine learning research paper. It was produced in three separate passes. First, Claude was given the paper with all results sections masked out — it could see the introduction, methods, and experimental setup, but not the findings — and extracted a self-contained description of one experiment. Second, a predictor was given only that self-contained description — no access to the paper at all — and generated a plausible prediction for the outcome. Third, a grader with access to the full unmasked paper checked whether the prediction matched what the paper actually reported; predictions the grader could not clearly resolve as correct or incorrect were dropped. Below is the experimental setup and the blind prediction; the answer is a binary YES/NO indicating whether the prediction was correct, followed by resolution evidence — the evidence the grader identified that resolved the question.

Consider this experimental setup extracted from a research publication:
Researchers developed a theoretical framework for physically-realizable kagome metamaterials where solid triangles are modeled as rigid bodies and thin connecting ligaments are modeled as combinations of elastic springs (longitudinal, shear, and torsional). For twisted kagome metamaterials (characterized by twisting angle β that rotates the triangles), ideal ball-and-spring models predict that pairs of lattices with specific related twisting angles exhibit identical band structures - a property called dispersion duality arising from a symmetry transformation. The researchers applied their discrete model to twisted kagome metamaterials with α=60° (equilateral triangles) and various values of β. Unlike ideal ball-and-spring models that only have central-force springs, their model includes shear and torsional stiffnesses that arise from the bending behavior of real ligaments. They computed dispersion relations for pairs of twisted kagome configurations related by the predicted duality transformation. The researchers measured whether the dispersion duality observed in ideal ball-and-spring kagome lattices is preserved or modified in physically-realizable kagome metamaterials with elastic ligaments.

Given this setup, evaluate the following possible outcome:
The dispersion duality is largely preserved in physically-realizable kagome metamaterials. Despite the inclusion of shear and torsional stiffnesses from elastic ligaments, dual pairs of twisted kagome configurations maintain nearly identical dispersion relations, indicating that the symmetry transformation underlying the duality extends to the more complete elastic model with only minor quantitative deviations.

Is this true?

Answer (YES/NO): NO